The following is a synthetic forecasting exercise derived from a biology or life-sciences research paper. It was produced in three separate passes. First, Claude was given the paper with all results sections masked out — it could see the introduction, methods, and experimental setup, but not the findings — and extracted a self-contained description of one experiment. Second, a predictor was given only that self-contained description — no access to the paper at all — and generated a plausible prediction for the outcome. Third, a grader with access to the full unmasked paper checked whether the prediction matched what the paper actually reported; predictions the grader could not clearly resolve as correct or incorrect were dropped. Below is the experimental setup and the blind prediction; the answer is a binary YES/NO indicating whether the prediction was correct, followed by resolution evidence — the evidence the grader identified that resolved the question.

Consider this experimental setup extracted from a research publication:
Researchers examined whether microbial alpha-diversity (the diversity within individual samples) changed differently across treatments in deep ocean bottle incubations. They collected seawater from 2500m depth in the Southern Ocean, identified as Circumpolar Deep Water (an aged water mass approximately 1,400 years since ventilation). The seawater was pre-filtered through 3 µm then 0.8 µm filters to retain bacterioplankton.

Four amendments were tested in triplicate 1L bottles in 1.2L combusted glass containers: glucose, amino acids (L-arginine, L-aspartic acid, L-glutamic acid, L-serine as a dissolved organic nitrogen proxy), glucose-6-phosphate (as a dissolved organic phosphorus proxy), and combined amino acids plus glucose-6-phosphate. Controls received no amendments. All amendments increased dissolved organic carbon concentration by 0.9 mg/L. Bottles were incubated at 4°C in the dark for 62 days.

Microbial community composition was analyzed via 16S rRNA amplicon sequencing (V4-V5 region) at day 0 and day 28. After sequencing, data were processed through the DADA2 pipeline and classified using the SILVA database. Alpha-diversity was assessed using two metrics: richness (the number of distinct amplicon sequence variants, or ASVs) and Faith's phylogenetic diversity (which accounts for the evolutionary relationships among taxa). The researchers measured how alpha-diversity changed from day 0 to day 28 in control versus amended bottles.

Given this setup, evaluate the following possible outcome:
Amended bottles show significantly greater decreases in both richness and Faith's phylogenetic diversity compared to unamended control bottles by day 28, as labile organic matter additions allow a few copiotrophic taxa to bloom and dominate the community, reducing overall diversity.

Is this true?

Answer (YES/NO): NO